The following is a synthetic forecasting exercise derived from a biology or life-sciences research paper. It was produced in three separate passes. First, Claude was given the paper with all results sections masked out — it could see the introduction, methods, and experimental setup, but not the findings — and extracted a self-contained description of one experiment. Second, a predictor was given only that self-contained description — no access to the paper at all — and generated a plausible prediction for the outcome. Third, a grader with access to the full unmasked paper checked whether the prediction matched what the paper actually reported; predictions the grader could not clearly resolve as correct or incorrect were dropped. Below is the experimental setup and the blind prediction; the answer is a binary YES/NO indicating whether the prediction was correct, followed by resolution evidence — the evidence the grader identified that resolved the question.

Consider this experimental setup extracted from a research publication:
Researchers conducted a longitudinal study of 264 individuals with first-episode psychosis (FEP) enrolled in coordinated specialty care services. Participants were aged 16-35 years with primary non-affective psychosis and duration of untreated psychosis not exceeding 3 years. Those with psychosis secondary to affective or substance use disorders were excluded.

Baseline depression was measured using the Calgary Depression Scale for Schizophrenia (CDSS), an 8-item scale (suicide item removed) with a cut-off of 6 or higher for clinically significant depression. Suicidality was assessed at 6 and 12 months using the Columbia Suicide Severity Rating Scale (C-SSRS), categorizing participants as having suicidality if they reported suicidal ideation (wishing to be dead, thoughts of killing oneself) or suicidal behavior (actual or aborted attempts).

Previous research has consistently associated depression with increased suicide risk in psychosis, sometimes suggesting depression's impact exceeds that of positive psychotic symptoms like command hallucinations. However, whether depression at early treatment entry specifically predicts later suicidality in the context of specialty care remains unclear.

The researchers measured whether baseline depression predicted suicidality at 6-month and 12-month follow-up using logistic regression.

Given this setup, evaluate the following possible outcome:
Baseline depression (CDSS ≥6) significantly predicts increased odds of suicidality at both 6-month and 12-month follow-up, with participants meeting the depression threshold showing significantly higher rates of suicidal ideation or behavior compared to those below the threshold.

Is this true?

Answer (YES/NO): YES